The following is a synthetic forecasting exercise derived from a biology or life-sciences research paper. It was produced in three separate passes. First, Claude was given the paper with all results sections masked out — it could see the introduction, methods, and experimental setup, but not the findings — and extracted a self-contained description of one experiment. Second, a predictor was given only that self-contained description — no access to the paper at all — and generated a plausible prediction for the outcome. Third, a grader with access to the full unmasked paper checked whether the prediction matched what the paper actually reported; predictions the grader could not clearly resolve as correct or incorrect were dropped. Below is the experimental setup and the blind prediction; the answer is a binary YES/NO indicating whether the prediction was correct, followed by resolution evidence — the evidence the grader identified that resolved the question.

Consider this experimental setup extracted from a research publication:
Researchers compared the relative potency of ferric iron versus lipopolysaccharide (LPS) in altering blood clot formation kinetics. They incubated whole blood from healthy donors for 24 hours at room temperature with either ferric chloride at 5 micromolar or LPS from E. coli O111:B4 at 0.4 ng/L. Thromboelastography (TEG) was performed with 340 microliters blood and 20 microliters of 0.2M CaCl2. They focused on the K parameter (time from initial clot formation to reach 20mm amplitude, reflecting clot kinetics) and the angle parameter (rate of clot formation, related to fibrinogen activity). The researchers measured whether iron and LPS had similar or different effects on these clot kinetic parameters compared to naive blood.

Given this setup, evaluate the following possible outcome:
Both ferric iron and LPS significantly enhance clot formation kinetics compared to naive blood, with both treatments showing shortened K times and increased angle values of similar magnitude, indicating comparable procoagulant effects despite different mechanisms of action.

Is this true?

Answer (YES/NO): NO